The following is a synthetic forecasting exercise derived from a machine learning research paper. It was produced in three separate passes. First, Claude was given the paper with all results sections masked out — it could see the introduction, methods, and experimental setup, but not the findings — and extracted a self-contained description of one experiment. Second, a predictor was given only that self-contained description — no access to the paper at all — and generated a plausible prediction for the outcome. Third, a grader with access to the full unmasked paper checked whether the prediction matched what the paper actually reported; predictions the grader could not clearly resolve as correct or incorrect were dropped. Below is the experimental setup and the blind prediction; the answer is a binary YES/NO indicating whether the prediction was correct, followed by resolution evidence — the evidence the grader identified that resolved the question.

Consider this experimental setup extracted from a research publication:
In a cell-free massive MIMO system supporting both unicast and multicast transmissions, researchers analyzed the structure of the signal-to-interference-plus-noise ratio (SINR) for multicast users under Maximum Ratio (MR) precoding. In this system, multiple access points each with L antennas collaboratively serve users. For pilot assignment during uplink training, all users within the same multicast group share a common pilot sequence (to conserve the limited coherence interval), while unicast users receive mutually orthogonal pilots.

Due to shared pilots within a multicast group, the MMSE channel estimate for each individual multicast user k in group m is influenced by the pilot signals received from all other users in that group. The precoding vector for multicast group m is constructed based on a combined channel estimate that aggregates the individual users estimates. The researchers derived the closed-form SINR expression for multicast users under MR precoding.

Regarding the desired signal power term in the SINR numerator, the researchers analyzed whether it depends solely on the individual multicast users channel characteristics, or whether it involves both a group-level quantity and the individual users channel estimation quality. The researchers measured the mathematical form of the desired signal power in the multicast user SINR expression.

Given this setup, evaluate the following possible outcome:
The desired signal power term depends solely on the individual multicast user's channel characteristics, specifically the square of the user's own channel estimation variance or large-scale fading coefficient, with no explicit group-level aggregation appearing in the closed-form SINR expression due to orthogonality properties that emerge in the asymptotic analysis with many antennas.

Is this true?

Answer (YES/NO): NO